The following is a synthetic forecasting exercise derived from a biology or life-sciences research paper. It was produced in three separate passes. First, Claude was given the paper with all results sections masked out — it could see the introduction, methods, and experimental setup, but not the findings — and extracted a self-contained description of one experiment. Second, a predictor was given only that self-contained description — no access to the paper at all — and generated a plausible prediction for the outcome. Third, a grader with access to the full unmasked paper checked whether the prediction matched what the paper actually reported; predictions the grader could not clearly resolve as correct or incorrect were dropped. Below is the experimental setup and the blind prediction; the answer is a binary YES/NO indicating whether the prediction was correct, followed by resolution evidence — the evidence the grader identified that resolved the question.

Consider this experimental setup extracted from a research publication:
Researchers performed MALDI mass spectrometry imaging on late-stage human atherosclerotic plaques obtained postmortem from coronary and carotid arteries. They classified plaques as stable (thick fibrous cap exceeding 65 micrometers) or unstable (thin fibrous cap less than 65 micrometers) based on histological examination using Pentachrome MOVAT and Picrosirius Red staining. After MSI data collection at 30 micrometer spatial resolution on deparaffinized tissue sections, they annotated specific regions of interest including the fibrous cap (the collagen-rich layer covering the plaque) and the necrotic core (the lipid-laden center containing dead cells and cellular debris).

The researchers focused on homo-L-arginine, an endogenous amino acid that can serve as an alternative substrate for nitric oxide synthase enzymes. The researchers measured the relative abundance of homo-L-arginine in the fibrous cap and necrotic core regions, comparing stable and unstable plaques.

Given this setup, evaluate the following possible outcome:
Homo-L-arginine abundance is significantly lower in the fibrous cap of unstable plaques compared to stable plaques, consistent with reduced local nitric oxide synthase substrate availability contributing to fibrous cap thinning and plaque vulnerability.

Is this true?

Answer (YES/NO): YES